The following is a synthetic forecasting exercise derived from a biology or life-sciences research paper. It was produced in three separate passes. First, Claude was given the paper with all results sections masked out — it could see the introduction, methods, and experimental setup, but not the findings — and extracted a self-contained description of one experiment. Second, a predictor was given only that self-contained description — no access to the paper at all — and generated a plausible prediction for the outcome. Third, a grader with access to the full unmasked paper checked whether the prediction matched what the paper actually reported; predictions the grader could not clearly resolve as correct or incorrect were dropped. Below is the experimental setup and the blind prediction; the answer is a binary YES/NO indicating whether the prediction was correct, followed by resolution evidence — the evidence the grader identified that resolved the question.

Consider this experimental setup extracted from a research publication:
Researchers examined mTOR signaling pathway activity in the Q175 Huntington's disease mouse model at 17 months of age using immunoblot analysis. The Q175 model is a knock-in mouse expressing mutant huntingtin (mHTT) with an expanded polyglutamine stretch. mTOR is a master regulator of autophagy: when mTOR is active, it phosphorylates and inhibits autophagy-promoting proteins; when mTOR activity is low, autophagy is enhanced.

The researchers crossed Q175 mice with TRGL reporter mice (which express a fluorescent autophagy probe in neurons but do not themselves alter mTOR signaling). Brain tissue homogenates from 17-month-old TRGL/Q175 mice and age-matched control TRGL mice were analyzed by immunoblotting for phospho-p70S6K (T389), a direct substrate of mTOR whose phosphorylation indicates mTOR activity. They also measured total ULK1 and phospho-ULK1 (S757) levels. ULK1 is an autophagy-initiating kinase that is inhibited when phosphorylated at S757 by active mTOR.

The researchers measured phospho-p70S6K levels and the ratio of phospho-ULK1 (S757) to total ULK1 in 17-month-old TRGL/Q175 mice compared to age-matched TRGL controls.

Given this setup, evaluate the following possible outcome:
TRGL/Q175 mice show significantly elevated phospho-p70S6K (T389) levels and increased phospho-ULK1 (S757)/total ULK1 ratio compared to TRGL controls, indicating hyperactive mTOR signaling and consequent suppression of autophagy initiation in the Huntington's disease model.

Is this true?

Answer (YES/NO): NO